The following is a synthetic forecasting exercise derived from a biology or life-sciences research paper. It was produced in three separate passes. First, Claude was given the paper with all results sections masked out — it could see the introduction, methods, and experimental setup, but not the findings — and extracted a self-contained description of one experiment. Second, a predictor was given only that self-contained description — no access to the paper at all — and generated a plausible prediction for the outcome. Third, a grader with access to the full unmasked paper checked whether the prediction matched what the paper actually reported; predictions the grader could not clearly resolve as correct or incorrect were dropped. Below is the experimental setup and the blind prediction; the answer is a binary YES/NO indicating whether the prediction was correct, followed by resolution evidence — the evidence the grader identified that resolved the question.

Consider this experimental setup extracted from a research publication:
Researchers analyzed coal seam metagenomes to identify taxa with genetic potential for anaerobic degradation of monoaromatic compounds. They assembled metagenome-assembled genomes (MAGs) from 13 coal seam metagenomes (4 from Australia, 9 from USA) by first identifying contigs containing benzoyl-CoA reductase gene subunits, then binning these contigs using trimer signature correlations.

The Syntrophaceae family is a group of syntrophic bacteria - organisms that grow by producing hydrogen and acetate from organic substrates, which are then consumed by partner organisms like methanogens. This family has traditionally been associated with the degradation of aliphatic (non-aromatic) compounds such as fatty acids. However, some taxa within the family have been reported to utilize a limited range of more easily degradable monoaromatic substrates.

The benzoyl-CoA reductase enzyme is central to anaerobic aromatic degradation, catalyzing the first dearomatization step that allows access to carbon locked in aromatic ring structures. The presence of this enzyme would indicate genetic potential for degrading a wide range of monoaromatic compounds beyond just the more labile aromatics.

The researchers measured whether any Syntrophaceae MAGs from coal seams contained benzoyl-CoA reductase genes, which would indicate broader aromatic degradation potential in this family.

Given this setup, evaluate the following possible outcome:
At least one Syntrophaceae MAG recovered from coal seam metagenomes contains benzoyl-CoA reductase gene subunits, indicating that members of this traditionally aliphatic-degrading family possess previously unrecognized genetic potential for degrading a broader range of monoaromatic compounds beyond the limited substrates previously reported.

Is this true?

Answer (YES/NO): YES